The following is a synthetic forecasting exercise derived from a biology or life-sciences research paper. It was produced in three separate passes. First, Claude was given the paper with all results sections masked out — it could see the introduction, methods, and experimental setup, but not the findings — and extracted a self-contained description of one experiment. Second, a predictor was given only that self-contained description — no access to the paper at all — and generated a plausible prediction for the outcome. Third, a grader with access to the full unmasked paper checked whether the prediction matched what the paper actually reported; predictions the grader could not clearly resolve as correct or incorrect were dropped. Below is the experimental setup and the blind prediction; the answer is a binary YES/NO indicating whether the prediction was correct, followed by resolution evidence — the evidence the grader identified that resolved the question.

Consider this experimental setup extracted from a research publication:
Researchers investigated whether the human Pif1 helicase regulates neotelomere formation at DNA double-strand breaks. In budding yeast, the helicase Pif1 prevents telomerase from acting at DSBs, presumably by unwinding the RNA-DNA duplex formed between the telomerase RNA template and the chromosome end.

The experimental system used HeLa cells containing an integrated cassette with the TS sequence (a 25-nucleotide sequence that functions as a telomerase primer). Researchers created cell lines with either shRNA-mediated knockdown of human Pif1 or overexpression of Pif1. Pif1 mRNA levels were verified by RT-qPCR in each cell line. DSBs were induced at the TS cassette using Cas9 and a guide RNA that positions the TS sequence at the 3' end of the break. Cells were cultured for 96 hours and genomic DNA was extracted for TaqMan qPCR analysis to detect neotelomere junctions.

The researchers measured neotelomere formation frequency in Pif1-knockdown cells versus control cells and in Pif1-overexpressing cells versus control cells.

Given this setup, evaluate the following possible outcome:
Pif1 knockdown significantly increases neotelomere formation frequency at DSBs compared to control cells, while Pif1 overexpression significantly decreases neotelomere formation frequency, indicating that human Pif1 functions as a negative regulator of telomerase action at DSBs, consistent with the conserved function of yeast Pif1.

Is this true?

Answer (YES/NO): NO